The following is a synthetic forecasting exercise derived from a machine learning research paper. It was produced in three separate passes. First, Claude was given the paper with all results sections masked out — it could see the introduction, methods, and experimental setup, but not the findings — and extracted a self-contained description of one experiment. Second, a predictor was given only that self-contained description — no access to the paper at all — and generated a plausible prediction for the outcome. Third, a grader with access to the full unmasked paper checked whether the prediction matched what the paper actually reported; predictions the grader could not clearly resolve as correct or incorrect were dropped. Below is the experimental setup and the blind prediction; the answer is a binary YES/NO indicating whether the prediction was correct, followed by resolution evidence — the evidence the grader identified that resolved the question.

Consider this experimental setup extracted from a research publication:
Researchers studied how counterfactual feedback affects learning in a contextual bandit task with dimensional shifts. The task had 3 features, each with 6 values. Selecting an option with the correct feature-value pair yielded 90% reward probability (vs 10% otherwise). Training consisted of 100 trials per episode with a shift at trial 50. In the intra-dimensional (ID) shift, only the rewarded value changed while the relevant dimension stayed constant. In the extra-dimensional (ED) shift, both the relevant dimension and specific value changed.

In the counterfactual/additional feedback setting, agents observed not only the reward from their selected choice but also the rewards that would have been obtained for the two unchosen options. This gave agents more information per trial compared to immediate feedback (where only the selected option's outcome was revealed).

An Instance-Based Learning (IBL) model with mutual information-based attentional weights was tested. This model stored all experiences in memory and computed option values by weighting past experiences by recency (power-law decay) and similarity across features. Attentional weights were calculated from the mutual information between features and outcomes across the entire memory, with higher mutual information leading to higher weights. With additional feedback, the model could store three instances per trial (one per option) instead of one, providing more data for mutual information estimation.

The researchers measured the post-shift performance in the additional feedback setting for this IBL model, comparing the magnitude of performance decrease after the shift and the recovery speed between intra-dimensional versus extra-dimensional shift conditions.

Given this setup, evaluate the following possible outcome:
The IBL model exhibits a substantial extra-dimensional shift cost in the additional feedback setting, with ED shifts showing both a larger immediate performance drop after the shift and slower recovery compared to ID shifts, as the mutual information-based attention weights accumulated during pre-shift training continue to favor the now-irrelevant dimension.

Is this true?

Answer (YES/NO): YES